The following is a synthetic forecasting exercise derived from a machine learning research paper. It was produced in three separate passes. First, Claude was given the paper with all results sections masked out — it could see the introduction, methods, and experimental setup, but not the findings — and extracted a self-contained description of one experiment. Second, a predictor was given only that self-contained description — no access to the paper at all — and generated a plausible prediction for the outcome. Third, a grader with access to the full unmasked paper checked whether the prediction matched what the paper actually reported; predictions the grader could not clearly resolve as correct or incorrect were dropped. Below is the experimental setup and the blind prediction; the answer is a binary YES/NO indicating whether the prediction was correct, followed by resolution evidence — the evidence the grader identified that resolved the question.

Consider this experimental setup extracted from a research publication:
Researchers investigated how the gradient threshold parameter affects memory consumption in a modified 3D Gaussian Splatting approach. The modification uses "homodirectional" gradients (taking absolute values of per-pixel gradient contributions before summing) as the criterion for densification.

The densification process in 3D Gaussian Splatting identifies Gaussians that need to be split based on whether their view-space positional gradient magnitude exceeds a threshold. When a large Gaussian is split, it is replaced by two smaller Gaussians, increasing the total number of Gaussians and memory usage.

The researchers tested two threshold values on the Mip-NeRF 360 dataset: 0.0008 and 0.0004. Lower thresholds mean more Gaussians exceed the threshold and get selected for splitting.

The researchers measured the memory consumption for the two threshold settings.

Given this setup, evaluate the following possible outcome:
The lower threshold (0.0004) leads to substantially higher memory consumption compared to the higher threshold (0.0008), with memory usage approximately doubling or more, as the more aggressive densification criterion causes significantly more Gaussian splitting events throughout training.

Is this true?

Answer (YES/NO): NO